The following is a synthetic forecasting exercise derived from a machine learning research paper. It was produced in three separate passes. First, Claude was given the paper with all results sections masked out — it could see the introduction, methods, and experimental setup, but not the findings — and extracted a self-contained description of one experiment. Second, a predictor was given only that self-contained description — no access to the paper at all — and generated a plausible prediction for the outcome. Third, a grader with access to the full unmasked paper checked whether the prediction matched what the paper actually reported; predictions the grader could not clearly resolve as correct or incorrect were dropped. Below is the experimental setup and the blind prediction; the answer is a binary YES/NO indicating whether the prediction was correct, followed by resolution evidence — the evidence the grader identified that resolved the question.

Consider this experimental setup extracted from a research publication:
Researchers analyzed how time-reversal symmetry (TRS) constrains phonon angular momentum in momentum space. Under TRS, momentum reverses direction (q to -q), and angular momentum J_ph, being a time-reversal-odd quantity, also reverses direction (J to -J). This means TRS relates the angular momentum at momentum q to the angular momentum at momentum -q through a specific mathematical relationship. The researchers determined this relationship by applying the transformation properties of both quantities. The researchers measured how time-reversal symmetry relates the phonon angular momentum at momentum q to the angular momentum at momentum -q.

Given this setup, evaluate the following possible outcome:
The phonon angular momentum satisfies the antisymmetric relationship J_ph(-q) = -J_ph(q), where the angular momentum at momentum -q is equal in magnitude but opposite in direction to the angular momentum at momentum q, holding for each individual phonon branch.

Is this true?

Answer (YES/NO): YES